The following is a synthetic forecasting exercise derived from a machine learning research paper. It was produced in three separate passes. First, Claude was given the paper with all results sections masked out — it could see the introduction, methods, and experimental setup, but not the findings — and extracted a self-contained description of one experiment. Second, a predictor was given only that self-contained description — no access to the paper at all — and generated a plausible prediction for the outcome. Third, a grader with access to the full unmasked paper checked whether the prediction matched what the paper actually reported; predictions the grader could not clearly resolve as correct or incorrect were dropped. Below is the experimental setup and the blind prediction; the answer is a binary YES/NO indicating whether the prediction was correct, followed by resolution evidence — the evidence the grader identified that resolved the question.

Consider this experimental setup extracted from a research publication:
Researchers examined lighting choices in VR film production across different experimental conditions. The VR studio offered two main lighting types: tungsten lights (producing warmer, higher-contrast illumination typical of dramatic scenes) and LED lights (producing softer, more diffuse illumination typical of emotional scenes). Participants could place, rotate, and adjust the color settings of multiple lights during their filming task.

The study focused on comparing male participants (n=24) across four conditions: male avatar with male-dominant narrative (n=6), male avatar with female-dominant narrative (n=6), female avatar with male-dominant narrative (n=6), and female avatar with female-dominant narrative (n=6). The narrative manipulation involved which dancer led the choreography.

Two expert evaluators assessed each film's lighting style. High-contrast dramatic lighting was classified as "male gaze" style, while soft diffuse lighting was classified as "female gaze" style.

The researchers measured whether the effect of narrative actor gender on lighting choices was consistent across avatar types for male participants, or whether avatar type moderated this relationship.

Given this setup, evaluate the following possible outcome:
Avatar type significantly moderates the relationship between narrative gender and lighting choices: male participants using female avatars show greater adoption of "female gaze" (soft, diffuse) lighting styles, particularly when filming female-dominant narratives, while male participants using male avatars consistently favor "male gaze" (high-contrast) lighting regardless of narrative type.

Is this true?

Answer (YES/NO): NO